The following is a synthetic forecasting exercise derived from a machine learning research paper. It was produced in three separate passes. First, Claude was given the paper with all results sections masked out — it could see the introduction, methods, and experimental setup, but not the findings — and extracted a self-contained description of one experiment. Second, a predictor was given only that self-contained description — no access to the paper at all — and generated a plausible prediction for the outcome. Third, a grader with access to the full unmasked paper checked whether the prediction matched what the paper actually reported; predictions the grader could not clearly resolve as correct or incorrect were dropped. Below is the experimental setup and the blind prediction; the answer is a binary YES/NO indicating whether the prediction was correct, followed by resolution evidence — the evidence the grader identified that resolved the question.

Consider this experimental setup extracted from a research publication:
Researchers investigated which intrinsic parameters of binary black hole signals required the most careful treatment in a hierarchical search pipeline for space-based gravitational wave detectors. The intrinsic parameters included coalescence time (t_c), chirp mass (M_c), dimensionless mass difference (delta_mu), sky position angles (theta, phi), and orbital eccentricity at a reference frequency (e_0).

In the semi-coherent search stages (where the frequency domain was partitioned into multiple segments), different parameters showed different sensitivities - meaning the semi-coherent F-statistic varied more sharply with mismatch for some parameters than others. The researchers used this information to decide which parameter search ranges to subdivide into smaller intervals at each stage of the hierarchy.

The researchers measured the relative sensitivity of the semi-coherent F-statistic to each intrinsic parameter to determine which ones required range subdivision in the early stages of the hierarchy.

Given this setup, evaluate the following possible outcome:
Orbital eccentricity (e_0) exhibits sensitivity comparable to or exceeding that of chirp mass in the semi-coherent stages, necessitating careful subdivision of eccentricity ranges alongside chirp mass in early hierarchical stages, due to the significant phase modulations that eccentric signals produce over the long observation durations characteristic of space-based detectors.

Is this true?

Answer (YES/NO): NO